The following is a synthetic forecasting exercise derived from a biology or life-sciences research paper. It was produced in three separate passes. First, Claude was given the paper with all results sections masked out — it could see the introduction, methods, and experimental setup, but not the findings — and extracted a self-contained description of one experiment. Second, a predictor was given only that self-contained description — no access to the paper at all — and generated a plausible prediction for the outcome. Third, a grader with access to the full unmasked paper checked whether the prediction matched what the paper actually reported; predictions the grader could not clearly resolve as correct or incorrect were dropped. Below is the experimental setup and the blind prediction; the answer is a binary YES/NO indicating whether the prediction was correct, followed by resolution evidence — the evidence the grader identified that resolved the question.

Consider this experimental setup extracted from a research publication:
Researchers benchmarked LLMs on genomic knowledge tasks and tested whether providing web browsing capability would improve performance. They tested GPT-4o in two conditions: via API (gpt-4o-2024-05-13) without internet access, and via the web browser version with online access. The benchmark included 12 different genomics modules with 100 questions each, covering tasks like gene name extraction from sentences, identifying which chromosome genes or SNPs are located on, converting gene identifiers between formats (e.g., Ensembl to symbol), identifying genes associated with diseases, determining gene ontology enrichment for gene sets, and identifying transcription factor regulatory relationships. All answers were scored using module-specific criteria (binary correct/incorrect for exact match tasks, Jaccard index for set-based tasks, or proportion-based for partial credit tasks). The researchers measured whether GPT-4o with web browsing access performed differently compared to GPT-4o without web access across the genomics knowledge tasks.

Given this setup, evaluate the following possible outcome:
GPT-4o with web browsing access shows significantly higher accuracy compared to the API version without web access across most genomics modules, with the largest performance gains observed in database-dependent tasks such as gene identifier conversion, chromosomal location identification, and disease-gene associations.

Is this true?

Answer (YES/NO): NO